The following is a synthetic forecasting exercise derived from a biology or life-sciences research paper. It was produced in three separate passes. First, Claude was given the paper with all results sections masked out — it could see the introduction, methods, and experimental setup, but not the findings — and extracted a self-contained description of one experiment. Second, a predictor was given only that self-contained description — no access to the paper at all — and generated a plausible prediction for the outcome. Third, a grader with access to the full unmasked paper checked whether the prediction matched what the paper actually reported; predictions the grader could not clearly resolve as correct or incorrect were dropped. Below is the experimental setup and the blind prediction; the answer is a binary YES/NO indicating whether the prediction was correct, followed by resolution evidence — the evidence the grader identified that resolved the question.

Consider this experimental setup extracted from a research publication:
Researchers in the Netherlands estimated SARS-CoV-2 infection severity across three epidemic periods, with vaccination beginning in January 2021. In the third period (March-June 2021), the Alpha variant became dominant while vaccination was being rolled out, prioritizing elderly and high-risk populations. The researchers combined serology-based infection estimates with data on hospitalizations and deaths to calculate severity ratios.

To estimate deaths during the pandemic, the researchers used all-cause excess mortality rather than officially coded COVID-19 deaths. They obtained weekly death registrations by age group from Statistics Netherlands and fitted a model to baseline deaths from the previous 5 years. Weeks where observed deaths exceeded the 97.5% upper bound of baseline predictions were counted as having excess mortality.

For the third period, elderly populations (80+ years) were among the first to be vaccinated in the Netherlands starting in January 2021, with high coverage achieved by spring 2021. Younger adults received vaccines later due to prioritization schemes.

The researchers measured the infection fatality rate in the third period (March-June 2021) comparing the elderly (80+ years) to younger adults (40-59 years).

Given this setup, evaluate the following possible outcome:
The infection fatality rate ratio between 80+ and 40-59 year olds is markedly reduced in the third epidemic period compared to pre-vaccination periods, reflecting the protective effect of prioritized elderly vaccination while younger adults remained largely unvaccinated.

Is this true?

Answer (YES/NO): YES